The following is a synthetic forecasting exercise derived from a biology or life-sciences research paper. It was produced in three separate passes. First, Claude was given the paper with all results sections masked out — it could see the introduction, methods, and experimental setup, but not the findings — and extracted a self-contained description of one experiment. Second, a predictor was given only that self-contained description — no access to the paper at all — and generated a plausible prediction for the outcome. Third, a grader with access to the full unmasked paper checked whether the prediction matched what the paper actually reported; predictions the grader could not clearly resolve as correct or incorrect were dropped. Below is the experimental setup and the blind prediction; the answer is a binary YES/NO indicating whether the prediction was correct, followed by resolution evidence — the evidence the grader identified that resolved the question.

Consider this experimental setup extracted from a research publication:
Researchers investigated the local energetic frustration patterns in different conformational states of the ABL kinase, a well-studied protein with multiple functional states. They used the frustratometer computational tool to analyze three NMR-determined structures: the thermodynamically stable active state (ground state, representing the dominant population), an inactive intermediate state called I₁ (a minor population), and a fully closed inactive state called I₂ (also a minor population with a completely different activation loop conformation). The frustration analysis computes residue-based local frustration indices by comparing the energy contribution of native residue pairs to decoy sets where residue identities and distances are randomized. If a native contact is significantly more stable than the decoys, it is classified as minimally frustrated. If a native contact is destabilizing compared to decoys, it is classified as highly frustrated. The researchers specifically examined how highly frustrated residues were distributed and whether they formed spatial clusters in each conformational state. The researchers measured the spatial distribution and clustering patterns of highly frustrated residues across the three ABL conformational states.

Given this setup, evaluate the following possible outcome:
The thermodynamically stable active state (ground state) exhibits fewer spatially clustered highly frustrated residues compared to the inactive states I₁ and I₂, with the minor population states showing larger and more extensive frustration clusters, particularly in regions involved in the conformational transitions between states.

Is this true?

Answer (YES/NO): NO